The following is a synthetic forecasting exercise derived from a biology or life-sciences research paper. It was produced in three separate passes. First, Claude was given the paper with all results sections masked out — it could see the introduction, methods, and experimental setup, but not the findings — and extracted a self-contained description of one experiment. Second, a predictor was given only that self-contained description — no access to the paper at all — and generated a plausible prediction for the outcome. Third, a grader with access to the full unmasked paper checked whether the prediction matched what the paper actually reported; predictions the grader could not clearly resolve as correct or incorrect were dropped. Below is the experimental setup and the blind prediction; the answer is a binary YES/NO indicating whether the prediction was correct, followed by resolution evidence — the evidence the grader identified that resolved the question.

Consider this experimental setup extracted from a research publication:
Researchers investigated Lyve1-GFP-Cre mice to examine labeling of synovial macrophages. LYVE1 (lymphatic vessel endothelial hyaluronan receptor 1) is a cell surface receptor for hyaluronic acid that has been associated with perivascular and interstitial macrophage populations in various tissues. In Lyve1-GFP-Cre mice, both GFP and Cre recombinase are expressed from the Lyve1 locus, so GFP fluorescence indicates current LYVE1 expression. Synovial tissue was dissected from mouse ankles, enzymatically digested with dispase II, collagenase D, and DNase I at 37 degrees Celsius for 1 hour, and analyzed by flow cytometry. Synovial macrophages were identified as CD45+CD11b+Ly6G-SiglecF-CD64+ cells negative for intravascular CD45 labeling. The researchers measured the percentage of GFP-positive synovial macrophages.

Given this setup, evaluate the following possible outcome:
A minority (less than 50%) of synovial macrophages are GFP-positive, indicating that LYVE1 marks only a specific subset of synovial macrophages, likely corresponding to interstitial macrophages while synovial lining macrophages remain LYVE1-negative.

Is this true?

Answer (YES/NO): NO